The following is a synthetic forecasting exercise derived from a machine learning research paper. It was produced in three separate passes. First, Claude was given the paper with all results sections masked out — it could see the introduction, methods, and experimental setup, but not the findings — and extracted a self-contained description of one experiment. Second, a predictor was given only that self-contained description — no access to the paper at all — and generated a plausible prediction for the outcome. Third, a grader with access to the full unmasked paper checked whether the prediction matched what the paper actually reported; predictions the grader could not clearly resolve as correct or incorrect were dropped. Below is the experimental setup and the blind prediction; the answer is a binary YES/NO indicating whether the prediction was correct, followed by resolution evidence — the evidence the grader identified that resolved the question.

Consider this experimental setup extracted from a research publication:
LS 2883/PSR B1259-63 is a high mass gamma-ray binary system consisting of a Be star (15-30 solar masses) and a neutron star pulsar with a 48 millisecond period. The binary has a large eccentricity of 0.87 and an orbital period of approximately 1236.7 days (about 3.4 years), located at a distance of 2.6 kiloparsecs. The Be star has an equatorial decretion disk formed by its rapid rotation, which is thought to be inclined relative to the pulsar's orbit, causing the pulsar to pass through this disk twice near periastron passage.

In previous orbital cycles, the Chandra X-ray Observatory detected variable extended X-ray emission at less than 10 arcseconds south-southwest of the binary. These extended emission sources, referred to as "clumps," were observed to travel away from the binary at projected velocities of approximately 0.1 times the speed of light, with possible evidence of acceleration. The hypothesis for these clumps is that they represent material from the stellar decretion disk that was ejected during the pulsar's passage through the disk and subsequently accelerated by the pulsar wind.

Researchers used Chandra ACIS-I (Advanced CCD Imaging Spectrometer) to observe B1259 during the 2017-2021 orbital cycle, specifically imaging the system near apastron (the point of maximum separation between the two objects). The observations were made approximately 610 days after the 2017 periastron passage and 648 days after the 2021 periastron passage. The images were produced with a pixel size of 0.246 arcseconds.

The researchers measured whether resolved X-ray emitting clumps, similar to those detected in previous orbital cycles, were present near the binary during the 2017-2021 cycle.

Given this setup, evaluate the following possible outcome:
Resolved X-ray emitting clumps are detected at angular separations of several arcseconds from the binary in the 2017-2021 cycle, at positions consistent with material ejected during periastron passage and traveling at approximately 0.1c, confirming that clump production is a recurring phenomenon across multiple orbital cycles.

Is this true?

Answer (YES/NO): NO